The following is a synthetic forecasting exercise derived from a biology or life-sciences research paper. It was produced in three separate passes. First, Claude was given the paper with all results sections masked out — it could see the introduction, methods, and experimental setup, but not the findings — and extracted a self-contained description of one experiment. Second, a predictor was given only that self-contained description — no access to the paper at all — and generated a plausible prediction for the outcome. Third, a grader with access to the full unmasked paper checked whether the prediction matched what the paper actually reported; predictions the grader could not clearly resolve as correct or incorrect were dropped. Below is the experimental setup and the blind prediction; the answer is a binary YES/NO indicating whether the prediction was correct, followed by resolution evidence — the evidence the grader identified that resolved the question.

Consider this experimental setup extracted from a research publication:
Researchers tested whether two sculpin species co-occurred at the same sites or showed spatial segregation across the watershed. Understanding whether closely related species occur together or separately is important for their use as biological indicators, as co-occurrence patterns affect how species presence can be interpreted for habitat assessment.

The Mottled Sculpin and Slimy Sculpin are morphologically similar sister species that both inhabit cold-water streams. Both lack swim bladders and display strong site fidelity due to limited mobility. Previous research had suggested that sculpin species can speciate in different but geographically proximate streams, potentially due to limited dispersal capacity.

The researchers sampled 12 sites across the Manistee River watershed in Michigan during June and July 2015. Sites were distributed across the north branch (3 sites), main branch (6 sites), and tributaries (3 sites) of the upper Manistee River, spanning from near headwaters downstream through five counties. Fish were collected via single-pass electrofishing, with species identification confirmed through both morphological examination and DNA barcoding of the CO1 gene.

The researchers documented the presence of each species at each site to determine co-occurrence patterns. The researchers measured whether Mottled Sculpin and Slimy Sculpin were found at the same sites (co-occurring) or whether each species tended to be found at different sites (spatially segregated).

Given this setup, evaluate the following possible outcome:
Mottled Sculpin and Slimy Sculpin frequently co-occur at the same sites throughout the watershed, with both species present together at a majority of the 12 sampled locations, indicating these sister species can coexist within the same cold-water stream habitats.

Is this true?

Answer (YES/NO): NO